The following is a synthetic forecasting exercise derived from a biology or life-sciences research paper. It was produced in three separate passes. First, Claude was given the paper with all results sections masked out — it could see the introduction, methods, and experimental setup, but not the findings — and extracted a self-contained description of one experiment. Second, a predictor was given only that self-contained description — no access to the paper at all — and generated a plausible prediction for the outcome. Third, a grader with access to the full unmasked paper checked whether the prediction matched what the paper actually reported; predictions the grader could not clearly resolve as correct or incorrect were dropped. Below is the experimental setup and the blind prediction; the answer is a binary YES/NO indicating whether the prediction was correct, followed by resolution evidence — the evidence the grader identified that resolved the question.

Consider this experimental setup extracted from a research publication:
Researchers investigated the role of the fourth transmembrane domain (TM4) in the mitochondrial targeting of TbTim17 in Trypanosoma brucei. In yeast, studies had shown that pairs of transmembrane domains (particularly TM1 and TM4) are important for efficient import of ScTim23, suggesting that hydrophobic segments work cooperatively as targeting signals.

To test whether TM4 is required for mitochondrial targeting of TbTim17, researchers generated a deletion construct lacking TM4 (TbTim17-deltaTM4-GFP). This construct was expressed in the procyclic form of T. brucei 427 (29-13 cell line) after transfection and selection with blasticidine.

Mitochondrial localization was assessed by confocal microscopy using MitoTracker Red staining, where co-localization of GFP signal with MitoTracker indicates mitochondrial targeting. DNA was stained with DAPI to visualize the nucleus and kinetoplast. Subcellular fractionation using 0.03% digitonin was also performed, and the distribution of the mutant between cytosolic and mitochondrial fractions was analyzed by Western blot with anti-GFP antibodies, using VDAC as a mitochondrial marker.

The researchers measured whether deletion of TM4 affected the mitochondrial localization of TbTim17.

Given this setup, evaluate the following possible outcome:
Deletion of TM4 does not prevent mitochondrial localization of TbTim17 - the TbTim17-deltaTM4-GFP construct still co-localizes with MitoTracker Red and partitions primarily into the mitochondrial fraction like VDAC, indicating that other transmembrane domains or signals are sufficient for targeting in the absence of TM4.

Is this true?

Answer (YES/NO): NO